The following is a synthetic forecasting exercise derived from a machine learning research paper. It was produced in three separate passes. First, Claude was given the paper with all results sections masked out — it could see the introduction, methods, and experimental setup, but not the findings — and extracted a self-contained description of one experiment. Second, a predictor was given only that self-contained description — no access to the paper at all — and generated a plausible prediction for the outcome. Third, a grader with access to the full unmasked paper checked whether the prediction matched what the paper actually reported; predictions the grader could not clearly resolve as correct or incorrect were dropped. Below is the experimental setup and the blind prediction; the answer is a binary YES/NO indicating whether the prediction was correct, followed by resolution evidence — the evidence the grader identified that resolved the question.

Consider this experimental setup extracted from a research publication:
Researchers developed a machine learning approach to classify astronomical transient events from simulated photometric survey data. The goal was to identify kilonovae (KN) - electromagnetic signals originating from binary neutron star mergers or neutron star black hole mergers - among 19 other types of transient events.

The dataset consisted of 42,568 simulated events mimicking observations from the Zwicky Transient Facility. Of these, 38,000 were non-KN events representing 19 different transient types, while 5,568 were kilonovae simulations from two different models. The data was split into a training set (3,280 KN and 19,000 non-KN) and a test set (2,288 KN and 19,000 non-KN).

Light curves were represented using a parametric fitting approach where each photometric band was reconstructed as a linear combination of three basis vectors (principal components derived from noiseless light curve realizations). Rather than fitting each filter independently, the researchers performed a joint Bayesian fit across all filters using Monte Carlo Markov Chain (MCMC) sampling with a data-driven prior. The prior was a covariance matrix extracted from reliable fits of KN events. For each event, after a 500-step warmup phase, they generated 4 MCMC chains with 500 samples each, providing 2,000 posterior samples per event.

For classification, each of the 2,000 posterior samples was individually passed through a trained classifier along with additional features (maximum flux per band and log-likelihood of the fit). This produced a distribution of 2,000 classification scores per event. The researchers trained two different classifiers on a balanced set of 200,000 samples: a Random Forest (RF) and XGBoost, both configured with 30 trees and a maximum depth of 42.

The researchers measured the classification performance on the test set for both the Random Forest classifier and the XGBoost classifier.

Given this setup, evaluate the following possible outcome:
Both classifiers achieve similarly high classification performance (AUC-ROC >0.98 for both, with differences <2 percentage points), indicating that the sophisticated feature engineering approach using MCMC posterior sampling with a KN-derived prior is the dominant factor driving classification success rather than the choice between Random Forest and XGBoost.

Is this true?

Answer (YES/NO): NO